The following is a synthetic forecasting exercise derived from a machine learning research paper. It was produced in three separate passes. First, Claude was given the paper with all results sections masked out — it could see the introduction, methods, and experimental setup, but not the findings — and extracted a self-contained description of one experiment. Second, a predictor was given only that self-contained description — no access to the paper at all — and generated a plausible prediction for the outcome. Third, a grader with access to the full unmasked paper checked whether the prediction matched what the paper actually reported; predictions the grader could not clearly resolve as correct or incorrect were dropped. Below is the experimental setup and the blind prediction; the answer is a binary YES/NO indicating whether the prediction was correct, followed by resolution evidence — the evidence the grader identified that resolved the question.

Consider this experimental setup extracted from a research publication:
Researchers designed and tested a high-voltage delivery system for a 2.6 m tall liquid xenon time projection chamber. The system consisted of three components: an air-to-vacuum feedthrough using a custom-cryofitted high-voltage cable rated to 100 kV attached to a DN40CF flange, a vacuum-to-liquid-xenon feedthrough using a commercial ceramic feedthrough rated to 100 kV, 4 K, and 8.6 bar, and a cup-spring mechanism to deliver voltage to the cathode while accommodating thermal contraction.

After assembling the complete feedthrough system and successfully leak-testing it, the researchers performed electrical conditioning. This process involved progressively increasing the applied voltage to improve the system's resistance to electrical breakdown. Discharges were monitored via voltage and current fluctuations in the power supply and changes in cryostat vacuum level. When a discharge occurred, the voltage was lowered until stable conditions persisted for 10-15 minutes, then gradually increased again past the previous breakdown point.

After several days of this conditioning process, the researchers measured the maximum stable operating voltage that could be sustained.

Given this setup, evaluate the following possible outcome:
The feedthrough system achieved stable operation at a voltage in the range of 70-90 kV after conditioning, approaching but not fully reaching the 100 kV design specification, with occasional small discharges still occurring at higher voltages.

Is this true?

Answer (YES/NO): NO